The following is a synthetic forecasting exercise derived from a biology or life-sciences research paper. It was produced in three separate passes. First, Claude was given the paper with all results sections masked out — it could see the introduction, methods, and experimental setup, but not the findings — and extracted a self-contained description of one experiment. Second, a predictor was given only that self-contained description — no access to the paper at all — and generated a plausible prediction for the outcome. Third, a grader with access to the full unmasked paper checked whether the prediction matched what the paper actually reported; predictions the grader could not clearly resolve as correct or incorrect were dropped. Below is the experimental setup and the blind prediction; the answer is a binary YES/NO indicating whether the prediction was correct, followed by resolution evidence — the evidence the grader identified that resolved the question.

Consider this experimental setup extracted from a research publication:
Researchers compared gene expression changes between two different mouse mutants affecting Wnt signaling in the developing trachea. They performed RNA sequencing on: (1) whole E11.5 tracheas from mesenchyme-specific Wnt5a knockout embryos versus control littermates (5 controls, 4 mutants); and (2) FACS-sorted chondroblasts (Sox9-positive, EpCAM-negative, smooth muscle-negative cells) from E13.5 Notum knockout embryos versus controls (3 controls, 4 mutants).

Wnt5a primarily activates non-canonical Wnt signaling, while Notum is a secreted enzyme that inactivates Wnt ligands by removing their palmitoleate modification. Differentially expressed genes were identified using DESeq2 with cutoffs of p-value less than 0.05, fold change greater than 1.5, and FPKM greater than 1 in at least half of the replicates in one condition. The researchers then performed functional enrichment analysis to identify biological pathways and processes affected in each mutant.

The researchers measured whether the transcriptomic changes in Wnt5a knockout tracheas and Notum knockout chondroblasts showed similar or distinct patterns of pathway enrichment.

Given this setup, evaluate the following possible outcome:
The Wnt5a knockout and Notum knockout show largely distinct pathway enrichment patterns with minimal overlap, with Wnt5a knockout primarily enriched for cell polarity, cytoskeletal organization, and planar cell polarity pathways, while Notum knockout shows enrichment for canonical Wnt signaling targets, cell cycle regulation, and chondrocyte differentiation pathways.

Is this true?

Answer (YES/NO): NO